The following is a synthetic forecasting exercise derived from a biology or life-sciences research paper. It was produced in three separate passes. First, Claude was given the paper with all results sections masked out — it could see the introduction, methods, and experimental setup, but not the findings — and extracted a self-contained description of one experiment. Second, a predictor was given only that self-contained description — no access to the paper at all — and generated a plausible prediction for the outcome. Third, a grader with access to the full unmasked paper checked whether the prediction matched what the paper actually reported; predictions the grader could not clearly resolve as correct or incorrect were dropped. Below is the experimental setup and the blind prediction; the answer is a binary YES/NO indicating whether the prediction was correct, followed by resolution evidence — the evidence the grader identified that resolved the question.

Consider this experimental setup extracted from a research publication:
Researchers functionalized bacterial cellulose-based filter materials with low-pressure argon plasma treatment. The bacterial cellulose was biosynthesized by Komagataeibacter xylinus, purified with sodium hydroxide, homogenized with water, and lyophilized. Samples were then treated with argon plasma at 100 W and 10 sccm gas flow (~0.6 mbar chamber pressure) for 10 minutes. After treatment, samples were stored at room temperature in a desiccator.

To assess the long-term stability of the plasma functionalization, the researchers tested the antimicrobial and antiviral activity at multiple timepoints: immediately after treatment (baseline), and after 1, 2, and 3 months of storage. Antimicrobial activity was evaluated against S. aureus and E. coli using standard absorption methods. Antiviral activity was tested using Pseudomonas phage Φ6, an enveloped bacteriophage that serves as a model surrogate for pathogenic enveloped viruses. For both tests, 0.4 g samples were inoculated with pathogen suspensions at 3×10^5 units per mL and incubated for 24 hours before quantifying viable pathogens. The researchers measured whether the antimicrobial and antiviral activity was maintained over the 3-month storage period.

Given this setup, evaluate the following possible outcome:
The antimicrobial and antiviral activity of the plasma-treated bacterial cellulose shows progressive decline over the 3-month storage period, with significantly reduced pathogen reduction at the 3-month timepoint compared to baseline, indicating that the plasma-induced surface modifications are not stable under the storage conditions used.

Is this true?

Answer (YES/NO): NO